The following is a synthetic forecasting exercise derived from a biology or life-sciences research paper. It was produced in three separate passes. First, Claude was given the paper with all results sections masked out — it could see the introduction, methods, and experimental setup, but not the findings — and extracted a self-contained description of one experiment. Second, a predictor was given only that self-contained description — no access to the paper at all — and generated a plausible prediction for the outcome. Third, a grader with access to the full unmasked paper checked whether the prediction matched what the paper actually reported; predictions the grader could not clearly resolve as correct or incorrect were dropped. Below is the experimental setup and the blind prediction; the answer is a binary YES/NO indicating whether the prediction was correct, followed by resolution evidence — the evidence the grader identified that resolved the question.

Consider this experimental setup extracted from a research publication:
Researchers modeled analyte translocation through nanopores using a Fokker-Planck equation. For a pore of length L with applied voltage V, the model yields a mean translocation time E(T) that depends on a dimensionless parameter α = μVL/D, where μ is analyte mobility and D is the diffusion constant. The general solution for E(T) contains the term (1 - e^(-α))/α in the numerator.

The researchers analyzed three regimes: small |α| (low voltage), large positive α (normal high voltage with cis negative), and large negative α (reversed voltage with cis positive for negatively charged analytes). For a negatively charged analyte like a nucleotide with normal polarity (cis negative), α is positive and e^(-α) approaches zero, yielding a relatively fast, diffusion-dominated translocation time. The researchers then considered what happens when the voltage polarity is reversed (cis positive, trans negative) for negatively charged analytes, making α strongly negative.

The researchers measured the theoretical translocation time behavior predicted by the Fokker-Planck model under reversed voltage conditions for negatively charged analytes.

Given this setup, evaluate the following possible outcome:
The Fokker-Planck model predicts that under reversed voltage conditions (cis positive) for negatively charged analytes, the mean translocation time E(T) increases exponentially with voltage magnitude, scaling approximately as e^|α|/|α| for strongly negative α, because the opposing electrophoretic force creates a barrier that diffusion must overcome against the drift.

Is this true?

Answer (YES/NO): YES